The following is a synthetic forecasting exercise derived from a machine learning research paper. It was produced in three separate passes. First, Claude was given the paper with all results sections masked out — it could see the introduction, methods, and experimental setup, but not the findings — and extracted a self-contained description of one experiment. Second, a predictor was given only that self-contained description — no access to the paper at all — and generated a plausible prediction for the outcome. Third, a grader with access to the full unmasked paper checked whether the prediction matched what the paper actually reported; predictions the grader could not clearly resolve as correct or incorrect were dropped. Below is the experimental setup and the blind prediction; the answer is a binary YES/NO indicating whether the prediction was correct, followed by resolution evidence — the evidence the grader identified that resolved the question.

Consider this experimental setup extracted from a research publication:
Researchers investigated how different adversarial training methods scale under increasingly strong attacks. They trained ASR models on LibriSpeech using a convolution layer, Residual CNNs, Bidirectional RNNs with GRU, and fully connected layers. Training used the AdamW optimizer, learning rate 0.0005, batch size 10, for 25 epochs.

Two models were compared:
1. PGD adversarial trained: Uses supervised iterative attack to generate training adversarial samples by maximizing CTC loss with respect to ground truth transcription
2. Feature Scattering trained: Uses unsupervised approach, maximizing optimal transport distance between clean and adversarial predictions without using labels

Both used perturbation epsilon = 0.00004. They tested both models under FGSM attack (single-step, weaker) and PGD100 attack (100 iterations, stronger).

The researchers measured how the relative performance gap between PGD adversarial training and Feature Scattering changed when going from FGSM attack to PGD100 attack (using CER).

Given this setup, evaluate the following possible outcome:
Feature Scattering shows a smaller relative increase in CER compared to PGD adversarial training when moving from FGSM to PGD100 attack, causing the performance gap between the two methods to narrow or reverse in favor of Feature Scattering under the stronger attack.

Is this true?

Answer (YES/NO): NO